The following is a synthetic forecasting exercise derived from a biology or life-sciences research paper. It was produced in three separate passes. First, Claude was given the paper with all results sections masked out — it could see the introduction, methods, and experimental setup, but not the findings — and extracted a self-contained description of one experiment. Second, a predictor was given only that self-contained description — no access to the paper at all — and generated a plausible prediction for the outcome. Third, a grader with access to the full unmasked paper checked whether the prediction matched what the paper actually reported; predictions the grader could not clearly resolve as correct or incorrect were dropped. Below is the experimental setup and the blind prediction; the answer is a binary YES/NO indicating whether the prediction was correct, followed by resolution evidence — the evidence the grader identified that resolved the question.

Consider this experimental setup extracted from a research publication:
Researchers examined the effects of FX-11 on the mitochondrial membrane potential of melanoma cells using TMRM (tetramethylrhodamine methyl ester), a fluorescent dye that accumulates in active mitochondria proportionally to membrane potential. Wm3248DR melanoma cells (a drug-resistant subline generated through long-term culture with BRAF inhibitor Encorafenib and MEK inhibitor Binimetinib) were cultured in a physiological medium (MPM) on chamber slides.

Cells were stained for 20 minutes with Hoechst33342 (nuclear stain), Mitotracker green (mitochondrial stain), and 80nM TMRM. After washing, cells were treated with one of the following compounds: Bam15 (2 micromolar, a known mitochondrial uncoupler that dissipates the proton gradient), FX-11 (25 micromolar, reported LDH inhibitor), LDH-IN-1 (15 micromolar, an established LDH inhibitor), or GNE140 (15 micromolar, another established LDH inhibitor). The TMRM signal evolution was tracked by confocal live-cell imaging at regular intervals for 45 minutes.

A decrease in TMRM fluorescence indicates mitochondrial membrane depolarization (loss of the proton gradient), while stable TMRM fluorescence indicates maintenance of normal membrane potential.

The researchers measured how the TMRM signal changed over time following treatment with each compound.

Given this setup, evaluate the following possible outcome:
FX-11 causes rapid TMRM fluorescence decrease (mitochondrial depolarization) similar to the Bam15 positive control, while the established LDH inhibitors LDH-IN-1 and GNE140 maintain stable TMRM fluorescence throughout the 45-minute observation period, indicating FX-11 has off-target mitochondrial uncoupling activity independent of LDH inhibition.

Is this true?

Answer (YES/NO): NO